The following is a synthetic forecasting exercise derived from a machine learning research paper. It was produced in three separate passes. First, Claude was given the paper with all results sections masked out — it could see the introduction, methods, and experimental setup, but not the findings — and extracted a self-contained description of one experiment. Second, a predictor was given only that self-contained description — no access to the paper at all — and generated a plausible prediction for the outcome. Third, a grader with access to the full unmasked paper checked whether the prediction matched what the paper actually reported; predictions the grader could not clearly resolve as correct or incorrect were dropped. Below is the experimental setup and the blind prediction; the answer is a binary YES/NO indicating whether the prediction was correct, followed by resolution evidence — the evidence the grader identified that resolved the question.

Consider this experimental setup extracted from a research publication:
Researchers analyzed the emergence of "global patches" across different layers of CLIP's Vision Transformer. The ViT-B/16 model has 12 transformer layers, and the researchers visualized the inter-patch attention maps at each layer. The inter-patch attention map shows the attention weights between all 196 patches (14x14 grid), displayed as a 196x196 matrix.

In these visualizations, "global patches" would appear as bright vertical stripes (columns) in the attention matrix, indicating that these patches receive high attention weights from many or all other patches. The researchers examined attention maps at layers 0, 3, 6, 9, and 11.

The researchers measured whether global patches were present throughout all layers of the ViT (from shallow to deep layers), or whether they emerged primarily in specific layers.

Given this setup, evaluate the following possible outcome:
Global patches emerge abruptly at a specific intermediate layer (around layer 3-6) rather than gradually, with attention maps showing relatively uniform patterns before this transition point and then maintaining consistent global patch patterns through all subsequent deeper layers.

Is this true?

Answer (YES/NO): NO